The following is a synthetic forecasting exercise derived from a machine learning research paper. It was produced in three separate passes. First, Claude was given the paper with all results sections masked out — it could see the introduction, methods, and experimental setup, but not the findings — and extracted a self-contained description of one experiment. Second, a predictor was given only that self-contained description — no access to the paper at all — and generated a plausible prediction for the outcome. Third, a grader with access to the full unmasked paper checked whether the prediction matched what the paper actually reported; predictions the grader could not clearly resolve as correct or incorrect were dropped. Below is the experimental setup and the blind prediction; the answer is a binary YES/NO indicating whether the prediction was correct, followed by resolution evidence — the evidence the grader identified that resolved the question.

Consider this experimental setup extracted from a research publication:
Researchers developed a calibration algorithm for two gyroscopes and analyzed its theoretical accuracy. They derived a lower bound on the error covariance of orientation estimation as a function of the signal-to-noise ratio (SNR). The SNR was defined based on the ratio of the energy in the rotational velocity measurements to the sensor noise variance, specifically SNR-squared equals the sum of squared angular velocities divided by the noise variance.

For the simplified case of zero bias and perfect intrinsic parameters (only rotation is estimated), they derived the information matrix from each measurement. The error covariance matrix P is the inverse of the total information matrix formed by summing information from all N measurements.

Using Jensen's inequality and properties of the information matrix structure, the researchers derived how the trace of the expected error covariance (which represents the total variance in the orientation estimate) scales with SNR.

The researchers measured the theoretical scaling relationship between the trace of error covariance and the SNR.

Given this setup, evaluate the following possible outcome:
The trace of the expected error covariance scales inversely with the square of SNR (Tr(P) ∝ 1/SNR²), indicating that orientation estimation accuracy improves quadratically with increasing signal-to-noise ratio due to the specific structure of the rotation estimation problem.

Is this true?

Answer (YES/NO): YES